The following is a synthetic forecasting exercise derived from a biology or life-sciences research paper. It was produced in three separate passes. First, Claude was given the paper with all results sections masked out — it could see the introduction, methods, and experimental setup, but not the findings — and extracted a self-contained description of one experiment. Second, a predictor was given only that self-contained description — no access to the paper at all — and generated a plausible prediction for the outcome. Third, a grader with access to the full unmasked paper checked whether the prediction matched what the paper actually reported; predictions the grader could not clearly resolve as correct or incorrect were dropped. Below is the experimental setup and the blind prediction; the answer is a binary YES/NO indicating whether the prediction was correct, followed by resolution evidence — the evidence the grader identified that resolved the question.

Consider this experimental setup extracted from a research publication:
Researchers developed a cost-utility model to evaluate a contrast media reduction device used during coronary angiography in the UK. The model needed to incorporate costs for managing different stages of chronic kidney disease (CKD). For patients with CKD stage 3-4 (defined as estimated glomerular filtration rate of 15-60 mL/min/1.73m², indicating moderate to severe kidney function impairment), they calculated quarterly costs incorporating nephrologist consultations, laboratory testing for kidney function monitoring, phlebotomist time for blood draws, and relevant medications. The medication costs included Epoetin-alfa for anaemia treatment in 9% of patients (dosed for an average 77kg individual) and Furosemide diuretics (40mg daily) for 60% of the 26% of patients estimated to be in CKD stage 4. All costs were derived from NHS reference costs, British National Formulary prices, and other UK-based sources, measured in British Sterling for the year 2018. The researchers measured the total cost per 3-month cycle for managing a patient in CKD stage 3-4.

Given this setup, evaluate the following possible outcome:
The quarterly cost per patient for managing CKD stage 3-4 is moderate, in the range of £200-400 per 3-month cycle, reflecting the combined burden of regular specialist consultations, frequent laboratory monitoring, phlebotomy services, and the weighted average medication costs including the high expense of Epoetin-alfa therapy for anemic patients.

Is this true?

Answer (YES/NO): YES